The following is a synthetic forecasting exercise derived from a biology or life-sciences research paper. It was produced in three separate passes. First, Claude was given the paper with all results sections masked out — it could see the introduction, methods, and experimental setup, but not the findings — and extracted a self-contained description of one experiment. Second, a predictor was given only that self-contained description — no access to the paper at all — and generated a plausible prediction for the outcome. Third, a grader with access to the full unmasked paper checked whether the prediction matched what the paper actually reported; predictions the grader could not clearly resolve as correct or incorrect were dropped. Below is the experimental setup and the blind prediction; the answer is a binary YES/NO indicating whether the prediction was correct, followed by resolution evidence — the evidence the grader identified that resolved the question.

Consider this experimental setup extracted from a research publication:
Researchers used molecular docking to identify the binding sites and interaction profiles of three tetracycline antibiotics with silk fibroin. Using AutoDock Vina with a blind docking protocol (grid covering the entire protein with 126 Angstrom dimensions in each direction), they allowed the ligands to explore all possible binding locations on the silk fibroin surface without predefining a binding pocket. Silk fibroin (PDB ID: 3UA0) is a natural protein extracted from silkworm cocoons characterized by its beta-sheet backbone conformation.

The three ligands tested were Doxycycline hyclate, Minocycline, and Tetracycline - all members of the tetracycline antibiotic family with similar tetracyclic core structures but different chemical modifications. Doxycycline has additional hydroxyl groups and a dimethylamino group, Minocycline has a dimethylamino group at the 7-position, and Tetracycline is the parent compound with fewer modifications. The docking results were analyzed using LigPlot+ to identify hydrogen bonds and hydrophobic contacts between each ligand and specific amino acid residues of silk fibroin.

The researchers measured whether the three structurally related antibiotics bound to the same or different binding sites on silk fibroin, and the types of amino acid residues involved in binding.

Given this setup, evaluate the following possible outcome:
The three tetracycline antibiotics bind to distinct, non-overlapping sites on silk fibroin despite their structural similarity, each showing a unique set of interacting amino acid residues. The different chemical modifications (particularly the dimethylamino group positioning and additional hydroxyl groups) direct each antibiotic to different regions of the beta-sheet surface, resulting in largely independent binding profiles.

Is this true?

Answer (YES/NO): YES